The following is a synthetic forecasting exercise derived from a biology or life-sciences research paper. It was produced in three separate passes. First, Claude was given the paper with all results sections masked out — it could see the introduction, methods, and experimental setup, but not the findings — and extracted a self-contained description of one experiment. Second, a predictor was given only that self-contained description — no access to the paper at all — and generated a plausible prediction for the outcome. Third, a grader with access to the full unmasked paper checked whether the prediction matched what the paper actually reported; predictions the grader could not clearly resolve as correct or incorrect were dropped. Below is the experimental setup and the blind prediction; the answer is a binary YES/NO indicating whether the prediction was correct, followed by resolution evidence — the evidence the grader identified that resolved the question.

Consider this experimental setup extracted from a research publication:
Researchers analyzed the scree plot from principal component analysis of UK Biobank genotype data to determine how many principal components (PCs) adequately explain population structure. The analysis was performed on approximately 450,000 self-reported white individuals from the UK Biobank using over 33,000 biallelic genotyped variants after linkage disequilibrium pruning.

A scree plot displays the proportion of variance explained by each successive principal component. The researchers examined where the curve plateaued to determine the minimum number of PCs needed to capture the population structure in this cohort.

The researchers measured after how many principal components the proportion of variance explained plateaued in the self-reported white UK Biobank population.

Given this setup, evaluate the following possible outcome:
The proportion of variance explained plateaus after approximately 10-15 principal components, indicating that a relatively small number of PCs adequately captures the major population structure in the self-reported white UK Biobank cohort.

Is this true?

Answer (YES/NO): NO